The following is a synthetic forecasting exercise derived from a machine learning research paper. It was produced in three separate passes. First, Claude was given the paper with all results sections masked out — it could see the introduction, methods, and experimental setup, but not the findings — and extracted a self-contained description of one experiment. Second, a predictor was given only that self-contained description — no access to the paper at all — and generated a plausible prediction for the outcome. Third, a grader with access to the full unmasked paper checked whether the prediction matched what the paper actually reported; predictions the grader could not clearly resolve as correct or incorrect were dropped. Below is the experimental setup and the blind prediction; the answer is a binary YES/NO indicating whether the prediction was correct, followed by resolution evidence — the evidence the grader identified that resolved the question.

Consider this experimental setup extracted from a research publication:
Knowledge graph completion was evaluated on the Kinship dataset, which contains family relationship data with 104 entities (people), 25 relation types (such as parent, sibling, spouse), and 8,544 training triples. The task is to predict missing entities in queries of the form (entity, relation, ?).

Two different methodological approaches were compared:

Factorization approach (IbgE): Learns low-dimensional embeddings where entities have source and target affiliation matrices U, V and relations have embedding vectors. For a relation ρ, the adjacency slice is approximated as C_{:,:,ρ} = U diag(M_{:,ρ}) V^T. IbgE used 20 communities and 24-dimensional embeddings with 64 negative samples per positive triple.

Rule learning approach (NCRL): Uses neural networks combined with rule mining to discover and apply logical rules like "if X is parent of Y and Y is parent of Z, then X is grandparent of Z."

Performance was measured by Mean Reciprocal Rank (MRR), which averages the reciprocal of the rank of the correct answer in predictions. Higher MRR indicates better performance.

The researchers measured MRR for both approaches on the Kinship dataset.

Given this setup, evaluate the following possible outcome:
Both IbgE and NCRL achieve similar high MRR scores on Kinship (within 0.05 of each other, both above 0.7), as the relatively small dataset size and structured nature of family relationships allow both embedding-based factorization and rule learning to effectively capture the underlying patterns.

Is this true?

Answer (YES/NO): NO